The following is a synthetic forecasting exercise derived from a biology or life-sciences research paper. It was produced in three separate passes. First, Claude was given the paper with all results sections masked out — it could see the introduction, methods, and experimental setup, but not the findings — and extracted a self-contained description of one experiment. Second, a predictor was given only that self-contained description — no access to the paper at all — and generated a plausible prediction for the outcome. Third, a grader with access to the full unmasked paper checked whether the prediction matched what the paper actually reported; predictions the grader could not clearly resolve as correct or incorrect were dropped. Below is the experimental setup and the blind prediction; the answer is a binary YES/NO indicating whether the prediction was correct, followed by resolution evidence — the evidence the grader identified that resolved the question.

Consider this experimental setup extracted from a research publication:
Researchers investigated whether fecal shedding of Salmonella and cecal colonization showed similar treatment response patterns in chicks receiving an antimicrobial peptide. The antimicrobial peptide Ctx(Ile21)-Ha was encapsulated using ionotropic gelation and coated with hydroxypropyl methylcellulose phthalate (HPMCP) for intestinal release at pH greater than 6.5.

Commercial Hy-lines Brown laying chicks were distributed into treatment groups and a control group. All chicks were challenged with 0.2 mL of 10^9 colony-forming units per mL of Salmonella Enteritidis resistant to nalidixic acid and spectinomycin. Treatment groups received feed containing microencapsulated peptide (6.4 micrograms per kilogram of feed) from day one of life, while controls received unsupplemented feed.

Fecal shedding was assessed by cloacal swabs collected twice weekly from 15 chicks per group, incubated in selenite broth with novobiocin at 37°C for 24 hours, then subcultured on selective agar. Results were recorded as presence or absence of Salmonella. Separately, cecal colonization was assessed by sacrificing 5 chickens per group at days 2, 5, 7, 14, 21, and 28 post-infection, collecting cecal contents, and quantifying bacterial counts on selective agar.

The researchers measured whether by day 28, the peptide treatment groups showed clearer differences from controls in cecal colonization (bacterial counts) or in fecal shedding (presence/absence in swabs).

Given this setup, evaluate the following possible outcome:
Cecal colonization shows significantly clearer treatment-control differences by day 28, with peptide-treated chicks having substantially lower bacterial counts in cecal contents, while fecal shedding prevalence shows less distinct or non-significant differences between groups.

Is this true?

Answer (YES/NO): YES